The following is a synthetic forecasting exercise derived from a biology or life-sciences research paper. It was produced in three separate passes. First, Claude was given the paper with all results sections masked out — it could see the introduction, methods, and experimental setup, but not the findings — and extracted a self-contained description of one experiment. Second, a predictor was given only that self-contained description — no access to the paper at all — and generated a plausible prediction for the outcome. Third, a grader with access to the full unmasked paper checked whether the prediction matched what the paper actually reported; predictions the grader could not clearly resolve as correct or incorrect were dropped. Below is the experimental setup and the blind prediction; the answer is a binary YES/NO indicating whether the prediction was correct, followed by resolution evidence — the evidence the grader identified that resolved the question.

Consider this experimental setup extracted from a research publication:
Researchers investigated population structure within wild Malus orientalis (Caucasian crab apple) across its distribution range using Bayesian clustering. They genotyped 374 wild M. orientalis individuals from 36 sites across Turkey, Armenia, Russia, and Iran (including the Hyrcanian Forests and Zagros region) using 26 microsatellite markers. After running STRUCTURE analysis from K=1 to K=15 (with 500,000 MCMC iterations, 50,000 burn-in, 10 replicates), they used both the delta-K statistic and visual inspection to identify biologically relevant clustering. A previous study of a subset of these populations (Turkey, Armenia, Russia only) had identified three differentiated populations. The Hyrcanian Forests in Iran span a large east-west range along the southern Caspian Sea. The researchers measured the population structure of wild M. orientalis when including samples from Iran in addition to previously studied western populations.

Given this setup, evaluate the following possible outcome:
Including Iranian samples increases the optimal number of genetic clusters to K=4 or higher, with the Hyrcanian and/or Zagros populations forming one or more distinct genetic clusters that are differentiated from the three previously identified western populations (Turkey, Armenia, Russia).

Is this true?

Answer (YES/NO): YES